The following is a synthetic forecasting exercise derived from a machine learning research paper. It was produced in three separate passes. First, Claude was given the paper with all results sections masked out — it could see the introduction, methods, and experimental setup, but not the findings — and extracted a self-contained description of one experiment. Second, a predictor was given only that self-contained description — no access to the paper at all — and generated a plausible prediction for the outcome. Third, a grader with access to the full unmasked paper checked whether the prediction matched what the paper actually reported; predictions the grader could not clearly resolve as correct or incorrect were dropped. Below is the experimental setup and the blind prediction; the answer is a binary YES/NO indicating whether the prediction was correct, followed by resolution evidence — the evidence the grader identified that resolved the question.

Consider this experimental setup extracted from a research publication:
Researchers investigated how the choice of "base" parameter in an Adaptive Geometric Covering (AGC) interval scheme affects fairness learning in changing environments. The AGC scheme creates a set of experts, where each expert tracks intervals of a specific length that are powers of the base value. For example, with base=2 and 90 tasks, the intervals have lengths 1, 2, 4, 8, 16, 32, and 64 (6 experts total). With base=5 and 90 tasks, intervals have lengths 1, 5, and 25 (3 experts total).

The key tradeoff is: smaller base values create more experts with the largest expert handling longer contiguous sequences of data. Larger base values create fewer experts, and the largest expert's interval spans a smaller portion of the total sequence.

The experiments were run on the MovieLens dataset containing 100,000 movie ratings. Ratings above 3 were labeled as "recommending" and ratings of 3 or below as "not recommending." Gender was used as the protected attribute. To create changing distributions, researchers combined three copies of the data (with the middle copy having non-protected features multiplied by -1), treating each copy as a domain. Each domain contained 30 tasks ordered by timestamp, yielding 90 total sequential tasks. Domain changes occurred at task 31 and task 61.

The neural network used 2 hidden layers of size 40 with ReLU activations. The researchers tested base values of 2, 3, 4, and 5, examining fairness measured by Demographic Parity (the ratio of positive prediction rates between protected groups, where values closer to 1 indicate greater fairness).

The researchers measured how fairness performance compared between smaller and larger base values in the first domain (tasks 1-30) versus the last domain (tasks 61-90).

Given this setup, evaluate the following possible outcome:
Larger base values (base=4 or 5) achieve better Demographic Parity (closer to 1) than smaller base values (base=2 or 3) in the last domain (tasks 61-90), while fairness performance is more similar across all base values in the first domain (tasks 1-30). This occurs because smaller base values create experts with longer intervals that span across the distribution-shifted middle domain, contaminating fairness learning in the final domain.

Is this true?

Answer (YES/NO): NO